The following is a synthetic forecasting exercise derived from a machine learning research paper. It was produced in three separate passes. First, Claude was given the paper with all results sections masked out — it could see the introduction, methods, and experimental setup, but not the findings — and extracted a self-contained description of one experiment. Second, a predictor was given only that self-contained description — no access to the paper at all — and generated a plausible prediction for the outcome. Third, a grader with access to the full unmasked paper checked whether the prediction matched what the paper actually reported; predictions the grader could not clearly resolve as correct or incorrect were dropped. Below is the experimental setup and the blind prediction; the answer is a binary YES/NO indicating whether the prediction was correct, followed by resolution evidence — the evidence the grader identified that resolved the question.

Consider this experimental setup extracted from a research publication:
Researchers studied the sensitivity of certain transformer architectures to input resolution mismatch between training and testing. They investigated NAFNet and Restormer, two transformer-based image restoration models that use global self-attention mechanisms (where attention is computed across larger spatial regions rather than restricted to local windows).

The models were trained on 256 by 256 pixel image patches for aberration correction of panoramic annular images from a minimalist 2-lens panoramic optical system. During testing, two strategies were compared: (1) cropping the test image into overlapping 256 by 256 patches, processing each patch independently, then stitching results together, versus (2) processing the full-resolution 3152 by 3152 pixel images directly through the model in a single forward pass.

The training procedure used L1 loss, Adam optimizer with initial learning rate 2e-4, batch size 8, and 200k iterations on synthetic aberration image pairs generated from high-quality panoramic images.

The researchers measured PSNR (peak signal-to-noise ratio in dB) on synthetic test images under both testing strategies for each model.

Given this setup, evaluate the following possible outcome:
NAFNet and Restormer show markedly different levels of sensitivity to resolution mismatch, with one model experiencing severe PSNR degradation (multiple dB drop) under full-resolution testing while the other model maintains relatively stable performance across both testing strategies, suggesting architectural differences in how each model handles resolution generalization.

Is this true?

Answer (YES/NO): NO